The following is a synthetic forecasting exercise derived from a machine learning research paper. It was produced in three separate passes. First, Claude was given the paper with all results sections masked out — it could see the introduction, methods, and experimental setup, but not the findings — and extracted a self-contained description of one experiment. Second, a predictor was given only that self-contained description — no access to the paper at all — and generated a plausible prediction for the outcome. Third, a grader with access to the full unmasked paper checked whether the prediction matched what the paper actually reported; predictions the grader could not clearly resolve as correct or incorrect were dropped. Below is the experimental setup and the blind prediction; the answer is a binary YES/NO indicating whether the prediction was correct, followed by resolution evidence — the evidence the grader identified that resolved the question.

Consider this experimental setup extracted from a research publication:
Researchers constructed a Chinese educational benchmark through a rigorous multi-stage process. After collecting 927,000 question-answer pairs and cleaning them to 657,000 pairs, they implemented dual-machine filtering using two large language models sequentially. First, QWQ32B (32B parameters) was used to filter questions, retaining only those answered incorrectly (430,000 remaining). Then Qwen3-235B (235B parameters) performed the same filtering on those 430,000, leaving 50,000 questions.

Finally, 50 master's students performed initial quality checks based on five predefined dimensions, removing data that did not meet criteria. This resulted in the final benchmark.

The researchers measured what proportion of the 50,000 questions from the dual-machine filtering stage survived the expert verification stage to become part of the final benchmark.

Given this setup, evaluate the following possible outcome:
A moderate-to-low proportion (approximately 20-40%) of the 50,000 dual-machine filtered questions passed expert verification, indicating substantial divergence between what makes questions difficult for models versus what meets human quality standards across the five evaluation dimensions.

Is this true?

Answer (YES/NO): NO